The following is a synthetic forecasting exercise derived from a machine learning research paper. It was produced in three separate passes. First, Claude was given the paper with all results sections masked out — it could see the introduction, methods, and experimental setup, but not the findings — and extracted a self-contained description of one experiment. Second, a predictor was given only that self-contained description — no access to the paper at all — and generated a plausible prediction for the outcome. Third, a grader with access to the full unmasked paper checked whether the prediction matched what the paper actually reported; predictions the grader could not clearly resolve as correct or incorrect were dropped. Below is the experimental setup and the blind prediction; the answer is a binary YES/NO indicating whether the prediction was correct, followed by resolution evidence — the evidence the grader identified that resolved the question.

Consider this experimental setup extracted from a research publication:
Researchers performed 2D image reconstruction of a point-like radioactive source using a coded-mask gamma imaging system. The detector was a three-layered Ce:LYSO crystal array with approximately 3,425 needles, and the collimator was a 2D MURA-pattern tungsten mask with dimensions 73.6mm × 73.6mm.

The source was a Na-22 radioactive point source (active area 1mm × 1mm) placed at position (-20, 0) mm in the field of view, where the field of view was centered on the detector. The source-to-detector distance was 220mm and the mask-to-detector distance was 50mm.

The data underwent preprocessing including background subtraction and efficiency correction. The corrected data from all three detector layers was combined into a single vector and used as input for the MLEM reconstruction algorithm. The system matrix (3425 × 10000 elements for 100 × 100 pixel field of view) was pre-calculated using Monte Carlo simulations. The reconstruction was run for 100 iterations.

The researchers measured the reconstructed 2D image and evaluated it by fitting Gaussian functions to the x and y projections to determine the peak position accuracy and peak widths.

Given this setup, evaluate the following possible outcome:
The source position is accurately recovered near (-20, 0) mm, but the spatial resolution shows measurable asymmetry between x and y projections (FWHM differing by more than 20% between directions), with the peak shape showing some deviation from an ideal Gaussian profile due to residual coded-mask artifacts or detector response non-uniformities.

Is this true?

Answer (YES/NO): NO